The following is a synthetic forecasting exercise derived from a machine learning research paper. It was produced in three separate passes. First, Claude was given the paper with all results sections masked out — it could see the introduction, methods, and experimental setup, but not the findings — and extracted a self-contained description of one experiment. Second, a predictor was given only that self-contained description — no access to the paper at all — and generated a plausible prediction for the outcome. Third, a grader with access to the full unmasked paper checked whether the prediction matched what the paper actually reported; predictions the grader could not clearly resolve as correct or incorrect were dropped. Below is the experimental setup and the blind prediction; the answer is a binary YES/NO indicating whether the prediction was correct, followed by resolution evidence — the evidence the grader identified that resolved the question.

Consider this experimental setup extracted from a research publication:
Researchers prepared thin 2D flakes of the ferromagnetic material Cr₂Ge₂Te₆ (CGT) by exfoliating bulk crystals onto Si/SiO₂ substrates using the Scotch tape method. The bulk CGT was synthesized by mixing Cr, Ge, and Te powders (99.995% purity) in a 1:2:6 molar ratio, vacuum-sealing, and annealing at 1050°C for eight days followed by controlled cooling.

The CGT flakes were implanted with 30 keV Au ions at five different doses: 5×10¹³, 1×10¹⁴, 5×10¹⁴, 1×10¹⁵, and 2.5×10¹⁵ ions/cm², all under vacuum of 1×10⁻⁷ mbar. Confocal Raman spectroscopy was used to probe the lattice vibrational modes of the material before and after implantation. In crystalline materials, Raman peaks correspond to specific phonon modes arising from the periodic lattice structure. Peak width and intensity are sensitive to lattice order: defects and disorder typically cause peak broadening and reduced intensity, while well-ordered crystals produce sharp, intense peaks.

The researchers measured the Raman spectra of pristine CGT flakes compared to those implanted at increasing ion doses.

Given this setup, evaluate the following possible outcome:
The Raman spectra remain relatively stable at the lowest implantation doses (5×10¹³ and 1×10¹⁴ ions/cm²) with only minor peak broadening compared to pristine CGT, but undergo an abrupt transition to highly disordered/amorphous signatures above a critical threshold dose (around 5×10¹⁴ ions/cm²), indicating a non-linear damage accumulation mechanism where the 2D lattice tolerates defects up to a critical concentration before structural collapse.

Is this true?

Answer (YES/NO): NO